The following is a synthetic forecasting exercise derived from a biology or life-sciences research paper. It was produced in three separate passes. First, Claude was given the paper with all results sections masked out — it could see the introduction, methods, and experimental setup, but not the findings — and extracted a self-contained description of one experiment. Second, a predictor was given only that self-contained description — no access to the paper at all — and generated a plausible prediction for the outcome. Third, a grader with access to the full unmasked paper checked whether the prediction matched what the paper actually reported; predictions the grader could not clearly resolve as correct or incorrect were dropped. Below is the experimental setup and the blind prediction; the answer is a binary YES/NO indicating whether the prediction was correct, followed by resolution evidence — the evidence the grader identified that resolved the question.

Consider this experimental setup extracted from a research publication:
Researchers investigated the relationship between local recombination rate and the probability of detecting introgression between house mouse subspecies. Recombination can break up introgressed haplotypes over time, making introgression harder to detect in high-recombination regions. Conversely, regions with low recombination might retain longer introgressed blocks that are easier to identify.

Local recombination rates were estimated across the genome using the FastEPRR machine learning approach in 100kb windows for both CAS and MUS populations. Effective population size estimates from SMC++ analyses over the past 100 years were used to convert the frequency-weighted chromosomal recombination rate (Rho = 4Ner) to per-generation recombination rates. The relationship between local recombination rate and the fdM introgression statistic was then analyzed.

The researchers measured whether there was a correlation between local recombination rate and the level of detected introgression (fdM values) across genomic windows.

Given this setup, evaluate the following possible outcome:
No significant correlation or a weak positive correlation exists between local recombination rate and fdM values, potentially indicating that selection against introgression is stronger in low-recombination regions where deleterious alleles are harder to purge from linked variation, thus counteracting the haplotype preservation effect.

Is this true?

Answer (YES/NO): YES